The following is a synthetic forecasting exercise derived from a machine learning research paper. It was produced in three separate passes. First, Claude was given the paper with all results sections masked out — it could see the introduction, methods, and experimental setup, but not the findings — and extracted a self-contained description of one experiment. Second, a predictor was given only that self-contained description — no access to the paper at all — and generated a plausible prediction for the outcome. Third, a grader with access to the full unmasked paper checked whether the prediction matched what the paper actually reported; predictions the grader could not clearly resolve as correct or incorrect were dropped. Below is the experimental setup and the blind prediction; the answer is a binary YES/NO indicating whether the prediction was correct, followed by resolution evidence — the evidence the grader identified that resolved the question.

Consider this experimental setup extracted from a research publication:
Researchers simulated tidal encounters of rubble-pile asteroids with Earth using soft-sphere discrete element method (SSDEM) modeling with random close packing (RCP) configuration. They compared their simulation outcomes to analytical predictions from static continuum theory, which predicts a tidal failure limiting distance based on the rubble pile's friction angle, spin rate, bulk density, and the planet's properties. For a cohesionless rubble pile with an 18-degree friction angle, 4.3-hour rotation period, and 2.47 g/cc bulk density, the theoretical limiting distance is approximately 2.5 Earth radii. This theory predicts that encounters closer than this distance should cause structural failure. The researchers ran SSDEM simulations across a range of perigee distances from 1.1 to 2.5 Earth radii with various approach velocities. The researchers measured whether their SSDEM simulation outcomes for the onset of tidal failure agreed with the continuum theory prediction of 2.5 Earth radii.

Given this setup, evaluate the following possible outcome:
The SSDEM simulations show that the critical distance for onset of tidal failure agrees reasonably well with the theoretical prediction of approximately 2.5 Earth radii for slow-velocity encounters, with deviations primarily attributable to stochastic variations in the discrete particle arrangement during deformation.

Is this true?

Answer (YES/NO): NO